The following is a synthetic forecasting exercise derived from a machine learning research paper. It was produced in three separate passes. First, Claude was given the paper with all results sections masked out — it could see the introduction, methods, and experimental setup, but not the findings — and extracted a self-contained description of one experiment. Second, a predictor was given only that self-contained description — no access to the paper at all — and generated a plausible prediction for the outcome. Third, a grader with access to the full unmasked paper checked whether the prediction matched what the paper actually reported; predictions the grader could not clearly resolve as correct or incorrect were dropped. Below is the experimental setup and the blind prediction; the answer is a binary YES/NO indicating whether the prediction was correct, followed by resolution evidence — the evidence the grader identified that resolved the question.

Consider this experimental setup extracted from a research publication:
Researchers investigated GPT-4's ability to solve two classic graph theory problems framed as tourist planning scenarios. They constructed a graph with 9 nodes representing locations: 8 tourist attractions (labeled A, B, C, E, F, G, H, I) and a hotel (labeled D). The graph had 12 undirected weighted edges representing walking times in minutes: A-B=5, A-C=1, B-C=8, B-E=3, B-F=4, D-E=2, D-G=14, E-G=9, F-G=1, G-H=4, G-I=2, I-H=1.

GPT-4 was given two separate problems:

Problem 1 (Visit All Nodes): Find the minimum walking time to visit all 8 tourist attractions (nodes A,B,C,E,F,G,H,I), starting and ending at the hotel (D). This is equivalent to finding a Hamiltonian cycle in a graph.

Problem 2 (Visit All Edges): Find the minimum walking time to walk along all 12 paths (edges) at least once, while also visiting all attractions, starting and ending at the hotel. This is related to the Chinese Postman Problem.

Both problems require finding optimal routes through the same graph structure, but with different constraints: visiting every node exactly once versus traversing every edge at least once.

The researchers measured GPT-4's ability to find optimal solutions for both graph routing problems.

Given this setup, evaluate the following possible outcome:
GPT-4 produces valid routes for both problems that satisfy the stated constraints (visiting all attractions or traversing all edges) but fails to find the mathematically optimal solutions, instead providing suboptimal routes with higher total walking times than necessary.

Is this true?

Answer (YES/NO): NO